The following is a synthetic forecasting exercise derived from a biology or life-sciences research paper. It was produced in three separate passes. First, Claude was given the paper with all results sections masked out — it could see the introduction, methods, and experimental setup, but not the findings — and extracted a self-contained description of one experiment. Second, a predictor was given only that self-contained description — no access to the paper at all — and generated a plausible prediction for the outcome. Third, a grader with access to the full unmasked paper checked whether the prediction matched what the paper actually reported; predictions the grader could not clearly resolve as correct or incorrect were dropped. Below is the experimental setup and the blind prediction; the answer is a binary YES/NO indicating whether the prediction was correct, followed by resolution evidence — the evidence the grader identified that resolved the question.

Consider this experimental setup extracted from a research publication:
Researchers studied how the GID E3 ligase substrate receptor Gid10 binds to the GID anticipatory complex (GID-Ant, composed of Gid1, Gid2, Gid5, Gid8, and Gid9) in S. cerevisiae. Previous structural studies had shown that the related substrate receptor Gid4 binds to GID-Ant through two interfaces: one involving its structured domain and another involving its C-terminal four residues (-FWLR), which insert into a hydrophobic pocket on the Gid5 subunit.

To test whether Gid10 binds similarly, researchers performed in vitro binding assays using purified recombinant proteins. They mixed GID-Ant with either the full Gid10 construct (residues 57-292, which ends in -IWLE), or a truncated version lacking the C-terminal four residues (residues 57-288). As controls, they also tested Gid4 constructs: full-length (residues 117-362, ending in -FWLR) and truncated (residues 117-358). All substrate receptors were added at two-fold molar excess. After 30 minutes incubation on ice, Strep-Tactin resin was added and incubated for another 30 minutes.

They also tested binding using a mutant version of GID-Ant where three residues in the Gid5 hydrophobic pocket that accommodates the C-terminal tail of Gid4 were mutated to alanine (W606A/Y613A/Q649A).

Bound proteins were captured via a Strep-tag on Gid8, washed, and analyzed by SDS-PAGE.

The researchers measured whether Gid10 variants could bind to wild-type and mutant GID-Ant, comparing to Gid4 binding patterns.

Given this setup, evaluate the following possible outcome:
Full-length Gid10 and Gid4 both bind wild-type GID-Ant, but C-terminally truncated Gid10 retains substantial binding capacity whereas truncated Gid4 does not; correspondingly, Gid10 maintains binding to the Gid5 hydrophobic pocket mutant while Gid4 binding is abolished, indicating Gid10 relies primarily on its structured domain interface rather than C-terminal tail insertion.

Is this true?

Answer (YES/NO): NO